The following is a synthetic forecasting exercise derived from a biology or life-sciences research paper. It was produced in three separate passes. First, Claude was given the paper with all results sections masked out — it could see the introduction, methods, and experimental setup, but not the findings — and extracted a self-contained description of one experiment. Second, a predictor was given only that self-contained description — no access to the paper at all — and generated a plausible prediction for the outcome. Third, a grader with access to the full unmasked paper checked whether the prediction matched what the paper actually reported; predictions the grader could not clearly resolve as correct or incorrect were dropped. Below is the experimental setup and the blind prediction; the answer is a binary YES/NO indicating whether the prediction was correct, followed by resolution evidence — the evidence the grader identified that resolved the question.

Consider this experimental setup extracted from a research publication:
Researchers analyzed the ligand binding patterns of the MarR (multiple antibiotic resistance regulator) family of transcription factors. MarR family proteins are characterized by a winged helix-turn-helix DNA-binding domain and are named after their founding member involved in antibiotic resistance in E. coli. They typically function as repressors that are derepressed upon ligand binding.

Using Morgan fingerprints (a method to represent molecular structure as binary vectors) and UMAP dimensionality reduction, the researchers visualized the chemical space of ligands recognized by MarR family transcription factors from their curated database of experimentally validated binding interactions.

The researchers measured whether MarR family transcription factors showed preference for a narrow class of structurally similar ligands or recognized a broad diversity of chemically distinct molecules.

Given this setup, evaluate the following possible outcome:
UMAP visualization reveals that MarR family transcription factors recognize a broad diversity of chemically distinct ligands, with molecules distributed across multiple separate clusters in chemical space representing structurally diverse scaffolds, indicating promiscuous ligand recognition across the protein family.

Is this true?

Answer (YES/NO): YES